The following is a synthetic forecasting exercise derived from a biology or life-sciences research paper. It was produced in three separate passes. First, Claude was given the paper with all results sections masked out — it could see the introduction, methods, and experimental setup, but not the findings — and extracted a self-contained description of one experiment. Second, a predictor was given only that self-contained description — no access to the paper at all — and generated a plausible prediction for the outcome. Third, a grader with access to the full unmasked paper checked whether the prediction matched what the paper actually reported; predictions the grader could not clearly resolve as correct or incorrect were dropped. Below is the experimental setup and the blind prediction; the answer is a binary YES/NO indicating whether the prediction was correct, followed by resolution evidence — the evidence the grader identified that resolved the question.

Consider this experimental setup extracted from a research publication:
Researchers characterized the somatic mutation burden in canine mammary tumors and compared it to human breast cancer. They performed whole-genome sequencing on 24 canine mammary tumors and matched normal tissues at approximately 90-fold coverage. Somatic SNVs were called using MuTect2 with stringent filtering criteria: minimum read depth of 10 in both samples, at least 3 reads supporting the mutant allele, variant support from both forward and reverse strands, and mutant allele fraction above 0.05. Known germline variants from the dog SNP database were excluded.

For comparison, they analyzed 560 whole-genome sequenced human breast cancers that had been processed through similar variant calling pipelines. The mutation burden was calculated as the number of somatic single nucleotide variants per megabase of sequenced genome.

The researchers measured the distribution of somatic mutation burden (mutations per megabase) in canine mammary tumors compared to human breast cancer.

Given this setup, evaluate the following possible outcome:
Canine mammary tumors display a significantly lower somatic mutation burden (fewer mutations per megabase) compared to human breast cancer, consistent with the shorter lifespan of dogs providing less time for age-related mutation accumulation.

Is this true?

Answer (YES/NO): YES